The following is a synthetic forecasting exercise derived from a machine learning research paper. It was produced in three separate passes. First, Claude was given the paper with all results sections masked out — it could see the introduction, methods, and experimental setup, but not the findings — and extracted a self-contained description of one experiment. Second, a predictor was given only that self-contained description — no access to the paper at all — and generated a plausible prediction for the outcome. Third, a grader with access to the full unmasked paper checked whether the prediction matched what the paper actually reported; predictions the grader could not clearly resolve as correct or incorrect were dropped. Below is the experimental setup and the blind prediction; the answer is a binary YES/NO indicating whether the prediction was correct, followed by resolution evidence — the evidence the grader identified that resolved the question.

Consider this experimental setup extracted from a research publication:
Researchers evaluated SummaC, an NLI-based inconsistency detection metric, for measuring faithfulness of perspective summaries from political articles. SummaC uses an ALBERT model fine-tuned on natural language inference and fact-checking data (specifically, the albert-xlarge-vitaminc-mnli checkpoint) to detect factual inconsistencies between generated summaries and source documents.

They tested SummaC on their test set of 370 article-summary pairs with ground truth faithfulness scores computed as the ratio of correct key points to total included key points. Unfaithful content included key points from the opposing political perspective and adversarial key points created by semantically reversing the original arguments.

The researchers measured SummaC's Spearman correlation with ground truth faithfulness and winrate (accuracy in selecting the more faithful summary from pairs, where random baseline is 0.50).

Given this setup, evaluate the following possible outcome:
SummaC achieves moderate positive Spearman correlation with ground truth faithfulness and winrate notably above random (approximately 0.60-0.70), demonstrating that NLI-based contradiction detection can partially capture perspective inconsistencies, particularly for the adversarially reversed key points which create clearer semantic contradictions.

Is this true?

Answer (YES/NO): NO